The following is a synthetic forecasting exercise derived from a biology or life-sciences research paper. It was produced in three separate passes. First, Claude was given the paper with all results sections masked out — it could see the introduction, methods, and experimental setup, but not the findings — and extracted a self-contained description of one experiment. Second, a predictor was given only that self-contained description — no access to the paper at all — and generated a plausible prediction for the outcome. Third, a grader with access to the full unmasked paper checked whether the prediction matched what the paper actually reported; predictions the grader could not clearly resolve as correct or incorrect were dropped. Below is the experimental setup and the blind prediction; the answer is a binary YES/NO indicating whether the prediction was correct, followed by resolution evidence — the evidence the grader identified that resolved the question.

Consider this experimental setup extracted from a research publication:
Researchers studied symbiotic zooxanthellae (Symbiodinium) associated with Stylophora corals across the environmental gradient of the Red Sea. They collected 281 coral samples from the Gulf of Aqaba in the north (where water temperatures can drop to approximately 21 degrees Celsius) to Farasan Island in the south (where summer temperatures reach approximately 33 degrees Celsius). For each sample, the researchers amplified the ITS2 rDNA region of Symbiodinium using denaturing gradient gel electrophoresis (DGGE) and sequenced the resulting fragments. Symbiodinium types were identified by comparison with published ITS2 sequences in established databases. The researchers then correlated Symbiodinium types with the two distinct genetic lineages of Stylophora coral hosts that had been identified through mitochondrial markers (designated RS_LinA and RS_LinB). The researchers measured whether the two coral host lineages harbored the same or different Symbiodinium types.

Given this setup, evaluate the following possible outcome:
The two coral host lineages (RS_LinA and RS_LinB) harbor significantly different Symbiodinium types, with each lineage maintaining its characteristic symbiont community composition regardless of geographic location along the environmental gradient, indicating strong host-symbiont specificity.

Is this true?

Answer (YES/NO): NO